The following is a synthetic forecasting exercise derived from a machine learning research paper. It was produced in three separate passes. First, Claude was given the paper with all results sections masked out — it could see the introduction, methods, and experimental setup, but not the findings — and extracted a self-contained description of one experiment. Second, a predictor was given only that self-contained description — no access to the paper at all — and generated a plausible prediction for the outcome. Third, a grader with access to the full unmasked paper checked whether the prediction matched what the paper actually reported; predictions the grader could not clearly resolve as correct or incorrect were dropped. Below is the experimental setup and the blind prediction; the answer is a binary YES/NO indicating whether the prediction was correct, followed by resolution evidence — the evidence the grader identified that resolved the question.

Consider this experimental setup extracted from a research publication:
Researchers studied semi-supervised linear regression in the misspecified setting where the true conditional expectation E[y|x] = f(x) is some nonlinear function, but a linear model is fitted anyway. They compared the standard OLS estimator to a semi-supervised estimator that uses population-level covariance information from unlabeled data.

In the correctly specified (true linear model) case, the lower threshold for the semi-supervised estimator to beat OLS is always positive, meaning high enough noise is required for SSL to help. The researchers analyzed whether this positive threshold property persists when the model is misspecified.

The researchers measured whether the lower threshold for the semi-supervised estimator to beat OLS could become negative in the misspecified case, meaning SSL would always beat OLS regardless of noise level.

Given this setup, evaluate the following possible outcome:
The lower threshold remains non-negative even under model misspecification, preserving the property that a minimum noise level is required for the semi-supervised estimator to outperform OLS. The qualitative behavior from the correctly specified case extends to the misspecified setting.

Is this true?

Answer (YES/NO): NO